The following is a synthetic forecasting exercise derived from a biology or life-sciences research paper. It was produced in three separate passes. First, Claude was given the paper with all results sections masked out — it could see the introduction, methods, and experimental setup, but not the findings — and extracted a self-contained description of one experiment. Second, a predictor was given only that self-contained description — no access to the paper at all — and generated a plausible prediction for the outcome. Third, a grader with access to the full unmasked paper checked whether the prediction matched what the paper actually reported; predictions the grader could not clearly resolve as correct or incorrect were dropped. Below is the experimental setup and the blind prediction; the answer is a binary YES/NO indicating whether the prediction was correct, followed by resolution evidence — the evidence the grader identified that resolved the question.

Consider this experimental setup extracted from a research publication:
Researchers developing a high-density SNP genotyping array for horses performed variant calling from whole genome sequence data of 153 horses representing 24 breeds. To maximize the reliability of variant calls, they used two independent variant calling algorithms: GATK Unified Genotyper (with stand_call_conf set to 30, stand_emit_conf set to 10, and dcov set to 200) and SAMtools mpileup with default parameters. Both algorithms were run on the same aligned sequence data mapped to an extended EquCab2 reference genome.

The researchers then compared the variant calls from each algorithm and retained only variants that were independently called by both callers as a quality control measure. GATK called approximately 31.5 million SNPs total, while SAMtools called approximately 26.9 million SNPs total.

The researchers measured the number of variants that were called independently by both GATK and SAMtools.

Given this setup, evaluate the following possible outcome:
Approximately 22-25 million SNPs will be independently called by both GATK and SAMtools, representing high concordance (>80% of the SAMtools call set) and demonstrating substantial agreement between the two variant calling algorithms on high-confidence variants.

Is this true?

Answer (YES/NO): YES